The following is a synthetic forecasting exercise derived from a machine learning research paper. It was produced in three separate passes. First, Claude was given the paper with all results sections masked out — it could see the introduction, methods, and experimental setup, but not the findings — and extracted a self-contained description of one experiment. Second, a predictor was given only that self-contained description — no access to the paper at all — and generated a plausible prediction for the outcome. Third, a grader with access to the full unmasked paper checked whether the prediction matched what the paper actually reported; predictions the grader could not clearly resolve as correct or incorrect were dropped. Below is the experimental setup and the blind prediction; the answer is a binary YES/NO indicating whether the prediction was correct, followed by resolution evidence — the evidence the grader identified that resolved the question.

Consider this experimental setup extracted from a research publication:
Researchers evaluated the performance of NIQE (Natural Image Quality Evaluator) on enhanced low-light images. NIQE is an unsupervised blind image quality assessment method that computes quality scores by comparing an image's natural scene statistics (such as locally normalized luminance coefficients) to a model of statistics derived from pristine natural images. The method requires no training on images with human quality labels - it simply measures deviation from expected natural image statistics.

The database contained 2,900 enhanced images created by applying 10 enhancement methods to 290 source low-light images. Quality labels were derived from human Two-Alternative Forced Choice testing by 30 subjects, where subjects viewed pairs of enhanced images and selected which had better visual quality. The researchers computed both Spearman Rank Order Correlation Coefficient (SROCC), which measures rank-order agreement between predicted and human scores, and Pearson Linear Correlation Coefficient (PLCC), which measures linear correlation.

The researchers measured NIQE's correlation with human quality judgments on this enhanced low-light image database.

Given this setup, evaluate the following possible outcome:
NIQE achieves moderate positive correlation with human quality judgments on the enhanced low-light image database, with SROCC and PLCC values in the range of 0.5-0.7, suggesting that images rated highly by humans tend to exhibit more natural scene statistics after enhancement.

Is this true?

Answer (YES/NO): NO